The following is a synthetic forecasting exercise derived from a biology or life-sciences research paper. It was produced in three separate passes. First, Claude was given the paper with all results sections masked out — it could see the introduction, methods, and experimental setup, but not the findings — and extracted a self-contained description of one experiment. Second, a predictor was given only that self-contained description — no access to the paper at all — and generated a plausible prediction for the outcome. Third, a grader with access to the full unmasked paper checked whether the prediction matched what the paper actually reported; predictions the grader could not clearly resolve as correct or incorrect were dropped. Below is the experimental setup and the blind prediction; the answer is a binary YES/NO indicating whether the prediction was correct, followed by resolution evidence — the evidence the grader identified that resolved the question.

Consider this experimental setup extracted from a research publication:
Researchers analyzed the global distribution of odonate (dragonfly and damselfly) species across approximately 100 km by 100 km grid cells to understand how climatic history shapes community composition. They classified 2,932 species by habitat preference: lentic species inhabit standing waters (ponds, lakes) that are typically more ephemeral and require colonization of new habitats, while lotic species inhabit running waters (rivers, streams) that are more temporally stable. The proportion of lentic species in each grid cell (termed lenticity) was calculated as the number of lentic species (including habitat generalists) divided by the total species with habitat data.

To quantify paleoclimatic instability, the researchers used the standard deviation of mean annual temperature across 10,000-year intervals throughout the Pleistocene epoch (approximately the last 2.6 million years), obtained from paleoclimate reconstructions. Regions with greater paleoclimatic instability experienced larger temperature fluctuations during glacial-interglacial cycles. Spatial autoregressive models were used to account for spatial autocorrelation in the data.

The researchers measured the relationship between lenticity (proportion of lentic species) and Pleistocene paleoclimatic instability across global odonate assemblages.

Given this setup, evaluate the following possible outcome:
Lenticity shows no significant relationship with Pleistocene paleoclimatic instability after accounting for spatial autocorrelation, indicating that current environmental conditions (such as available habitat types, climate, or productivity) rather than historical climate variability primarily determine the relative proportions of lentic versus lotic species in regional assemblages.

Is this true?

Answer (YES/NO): YES